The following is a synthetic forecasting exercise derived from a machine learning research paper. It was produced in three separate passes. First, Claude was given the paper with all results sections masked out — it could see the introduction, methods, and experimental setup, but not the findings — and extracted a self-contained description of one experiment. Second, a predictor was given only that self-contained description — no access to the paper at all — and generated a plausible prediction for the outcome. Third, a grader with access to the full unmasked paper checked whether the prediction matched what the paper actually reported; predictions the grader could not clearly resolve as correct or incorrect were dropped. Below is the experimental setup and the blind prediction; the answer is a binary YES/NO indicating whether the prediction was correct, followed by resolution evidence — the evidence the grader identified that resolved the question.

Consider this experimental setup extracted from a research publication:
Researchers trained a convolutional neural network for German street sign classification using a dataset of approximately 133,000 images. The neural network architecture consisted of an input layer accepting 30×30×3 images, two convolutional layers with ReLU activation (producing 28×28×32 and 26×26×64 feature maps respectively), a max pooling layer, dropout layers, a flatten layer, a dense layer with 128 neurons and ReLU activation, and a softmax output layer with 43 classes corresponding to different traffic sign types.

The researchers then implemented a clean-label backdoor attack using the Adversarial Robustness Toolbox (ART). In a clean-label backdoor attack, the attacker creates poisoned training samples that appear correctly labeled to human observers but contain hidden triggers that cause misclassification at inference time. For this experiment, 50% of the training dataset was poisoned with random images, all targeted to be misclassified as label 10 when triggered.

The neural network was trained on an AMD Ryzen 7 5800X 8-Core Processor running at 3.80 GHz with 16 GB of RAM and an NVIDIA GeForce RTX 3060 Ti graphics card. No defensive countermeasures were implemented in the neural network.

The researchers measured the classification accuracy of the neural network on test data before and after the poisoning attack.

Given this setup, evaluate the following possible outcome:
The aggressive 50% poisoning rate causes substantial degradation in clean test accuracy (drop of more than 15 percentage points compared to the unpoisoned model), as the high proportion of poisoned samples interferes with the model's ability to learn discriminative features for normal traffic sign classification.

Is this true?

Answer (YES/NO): YES